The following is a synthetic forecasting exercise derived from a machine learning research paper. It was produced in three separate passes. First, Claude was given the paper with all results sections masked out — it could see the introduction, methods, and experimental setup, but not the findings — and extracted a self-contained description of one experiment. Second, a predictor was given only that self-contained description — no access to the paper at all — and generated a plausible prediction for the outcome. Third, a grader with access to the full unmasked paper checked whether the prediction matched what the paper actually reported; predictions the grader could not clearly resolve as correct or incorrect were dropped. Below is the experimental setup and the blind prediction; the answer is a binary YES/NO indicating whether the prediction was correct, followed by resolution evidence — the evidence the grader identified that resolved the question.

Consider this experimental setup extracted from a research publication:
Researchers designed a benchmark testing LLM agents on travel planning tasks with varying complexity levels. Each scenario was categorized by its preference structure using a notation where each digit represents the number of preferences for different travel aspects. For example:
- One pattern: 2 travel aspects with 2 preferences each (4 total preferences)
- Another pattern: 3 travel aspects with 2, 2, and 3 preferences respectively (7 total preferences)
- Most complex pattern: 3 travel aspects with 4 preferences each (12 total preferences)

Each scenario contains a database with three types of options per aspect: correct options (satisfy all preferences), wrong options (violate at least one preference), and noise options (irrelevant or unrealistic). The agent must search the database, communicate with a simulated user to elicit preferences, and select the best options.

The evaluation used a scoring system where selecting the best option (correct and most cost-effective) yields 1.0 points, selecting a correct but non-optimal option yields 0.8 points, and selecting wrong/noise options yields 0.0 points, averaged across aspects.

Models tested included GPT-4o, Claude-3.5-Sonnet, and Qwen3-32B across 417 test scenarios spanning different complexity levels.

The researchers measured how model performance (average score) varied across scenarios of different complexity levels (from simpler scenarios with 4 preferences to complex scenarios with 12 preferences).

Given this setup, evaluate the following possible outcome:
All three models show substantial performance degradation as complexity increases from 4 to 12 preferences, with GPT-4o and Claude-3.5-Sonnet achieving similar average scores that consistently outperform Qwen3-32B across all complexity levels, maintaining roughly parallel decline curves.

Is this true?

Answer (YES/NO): NO